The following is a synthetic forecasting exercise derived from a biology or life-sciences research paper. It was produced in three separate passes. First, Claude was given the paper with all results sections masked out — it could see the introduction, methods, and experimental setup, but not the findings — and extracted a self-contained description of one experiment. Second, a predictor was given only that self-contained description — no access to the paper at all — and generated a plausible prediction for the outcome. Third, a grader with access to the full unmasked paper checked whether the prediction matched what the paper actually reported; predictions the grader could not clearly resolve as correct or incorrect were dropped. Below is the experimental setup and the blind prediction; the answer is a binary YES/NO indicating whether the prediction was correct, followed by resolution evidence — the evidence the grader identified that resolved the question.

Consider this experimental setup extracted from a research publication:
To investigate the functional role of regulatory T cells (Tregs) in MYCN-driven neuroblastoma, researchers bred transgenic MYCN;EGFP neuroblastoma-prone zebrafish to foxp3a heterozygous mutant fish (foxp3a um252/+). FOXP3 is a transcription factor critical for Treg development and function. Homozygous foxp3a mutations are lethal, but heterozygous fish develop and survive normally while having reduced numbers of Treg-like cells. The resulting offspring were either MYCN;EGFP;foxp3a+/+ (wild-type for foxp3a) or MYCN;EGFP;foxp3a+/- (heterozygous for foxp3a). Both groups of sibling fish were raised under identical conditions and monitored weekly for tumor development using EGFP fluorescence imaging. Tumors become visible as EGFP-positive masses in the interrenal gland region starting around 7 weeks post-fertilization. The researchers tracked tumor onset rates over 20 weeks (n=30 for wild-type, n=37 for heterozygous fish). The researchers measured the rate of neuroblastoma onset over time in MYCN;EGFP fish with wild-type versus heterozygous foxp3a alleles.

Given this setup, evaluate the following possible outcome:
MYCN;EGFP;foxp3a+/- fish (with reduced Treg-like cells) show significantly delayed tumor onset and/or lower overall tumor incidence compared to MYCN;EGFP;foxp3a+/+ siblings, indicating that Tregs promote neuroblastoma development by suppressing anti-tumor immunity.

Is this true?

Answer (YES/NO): YES